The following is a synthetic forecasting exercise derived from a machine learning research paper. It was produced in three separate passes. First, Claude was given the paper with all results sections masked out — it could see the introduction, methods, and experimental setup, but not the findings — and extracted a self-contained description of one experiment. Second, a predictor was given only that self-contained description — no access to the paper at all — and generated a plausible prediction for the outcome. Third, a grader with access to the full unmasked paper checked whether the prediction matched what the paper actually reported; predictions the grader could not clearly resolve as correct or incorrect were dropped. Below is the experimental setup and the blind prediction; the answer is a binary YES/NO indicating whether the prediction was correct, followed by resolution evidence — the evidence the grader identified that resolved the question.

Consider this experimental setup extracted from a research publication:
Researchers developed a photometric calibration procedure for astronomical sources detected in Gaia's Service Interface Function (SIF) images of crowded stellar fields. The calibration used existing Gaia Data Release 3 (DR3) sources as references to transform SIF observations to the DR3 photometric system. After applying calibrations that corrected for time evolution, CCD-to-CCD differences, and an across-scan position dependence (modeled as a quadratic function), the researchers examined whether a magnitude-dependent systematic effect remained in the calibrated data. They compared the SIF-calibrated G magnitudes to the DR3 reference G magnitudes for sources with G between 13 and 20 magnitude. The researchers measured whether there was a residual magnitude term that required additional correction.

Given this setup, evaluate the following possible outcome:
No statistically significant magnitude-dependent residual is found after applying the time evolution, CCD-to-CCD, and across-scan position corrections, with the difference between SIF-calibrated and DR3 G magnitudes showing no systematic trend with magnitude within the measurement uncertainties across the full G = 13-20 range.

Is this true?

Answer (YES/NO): NO